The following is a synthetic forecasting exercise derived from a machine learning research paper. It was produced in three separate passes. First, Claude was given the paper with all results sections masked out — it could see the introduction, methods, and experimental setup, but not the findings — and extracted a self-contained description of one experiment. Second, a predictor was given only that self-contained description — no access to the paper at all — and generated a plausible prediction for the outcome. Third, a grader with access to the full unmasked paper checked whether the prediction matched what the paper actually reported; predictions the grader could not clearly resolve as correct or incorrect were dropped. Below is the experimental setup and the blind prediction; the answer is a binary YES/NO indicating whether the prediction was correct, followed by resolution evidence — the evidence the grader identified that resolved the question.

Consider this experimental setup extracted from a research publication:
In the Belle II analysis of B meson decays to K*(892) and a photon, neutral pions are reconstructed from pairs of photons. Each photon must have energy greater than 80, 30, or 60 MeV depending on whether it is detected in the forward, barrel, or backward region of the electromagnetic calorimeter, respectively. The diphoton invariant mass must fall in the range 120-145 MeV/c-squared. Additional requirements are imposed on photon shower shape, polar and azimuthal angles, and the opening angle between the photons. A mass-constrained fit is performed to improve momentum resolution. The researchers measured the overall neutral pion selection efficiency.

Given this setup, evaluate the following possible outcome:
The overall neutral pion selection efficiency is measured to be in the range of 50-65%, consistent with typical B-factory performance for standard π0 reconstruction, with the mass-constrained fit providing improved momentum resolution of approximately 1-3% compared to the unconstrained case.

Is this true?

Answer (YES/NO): NO